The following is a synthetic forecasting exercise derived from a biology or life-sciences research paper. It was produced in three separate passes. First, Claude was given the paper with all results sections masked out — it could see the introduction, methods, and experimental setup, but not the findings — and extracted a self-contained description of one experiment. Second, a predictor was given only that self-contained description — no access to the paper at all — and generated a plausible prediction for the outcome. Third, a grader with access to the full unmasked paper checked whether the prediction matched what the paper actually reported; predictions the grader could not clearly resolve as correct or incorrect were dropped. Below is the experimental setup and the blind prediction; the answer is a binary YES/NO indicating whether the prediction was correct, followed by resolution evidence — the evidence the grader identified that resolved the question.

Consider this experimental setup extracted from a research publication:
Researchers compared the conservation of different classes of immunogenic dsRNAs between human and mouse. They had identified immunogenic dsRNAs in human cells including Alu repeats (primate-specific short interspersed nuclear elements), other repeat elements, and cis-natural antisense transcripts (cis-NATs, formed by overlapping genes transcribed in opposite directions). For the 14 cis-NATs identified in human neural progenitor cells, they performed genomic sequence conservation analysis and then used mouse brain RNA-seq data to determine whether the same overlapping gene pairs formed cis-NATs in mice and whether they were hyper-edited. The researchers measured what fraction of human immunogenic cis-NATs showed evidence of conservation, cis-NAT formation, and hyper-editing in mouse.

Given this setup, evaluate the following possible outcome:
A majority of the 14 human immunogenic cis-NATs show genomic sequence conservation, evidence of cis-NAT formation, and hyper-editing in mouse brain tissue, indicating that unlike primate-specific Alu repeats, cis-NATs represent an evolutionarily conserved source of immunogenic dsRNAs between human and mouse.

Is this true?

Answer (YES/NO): YES